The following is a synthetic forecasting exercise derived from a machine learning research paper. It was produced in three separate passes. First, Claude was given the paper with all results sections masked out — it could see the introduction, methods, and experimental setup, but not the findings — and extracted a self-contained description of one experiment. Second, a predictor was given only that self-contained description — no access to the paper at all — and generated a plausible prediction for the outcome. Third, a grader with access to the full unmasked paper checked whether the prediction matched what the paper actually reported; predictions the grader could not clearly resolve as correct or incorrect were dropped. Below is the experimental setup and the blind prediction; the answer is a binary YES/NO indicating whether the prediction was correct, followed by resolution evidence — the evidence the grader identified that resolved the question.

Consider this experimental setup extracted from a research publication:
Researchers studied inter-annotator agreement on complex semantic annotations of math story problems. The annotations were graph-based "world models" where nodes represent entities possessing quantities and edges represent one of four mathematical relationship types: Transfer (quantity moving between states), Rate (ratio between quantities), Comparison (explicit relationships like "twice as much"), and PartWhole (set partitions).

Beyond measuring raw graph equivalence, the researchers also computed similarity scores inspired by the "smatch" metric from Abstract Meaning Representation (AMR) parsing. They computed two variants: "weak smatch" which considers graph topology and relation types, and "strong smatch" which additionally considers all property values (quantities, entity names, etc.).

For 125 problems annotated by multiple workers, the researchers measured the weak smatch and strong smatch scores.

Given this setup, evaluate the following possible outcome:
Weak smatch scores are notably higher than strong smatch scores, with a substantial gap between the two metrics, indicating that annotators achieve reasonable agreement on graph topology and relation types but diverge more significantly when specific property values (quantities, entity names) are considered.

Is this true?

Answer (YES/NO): NO